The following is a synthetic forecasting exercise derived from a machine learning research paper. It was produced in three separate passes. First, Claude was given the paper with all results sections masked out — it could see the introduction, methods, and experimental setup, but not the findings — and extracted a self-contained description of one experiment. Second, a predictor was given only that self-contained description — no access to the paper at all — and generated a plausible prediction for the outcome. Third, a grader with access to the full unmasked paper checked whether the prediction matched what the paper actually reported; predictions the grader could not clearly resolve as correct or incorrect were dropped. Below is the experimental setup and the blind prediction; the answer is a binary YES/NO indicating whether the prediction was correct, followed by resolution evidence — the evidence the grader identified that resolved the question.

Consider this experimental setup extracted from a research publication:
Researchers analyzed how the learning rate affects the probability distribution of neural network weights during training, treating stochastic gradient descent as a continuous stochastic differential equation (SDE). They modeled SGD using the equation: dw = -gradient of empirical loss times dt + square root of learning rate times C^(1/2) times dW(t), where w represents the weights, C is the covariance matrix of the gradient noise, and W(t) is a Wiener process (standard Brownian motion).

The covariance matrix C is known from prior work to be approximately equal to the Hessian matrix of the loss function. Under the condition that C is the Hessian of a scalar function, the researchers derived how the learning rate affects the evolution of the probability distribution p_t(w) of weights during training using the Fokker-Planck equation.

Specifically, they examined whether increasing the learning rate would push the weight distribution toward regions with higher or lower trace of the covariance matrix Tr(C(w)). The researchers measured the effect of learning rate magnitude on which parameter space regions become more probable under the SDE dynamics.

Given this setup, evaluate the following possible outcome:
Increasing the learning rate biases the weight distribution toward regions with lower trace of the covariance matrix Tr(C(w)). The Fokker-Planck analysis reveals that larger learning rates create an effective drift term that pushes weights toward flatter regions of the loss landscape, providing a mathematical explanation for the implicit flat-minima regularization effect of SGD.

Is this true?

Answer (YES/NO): YES